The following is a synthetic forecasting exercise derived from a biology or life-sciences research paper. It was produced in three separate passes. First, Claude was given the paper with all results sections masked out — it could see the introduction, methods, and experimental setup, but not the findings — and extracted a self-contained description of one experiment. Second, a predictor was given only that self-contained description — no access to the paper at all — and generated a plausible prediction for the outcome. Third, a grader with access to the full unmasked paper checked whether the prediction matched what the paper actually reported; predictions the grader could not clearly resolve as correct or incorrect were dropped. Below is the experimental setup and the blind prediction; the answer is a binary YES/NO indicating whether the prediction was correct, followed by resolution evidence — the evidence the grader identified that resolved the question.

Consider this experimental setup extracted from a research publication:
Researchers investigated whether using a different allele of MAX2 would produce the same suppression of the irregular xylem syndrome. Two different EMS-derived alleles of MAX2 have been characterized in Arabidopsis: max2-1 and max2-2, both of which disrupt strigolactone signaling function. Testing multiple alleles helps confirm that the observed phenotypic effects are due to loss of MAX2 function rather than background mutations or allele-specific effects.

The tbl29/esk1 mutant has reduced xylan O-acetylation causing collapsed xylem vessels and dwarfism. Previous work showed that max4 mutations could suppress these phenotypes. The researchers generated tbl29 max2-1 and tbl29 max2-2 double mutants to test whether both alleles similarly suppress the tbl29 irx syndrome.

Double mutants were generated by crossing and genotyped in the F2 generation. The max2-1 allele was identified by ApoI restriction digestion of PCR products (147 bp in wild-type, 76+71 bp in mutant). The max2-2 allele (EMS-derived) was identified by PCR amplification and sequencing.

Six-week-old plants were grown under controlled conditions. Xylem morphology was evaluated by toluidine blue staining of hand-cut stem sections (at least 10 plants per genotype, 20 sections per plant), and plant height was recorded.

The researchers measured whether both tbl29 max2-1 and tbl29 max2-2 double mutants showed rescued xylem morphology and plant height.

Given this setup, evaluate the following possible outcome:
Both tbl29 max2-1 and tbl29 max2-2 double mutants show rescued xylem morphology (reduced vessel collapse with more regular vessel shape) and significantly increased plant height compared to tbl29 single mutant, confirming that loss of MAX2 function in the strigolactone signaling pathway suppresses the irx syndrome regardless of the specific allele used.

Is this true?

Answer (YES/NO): NO